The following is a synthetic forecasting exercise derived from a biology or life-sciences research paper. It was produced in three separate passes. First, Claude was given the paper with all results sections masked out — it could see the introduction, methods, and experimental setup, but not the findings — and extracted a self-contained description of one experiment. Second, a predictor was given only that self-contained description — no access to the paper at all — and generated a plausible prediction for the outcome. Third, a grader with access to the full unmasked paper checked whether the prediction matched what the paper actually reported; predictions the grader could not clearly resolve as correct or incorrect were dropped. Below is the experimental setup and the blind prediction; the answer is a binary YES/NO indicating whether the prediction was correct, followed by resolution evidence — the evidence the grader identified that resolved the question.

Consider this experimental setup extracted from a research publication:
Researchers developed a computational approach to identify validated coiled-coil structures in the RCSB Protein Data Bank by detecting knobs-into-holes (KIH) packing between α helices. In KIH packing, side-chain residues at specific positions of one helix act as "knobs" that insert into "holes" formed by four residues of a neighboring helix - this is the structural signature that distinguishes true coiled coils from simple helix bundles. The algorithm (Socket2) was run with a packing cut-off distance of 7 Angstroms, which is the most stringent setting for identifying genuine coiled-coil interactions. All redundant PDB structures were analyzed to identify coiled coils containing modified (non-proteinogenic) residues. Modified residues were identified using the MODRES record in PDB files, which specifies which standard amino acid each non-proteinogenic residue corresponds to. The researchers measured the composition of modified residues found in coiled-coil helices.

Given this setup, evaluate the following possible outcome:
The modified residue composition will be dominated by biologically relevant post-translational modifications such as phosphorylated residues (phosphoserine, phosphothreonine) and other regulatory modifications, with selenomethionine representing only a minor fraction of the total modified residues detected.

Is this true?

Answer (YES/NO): NO